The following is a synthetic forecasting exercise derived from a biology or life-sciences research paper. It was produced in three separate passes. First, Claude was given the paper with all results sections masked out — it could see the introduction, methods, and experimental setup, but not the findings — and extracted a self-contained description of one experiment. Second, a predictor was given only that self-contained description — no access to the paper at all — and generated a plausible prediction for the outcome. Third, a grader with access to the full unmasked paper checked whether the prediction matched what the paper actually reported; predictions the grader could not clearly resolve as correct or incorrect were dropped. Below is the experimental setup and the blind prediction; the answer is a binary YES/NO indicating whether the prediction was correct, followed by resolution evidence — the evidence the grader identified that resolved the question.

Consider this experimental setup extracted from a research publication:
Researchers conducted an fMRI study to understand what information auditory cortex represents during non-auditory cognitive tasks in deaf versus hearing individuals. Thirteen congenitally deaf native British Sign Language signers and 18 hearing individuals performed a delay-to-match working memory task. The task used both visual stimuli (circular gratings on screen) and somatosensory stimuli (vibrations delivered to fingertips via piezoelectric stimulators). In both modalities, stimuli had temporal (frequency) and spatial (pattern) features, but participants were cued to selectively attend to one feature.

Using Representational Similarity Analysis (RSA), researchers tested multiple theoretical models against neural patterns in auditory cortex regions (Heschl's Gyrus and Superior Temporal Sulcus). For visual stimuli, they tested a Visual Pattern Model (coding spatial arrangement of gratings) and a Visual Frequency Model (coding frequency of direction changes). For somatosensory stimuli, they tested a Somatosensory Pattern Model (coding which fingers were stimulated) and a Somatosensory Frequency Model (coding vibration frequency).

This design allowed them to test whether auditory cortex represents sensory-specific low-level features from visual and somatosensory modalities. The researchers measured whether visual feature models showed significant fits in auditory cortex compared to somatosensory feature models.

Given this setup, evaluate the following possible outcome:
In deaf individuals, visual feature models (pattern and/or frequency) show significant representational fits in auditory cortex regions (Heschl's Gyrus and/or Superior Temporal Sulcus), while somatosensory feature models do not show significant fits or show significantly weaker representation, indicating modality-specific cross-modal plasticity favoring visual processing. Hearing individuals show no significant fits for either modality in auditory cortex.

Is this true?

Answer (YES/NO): NO